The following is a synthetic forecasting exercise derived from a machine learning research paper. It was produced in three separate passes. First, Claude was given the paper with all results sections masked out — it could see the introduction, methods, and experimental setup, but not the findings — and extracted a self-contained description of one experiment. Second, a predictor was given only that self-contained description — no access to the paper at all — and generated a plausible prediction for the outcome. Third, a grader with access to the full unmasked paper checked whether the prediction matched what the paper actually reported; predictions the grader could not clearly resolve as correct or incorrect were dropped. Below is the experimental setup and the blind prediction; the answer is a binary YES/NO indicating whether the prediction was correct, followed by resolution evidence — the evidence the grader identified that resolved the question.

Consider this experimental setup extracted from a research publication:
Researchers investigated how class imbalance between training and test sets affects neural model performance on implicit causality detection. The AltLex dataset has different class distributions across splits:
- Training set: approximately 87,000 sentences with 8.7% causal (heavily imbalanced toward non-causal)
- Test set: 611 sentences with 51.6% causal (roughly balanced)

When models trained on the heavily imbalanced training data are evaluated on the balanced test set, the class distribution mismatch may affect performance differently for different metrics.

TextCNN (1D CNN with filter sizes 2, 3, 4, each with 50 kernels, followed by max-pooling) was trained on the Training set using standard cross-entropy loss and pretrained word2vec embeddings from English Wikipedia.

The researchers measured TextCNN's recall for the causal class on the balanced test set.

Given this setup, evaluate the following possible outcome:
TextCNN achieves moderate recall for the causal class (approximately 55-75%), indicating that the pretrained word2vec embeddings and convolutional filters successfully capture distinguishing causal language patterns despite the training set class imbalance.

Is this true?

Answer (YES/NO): NO